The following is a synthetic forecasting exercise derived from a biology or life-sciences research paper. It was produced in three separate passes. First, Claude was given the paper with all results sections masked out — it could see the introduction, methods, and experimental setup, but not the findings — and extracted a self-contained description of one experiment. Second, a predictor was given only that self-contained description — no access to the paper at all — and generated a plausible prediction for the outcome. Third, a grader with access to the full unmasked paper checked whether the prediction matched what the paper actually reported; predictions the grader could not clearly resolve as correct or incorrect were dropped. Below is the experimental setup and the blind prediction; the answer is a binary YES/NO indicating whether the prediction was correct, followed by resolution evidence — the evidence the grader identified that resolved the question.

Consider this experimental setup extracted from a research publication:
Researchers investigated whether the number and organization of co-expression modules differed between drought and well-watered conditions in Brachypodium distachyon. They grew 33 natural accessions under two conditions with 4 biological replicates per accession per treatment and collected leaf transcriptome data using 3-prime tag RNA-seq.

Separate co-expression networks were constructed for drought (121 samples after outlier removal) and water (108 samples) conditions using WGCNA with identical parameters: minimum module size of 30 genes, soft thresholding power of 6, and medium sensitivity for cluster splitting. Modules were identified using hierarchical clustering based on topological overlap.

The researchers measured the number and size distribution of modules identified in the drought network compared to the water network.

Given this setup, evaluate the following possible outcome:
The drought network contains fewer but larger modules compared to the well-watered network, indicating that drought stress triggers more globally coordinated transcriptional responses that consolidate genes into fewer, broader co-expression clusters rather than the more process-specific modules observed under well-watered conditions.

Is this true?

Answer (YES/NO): YES